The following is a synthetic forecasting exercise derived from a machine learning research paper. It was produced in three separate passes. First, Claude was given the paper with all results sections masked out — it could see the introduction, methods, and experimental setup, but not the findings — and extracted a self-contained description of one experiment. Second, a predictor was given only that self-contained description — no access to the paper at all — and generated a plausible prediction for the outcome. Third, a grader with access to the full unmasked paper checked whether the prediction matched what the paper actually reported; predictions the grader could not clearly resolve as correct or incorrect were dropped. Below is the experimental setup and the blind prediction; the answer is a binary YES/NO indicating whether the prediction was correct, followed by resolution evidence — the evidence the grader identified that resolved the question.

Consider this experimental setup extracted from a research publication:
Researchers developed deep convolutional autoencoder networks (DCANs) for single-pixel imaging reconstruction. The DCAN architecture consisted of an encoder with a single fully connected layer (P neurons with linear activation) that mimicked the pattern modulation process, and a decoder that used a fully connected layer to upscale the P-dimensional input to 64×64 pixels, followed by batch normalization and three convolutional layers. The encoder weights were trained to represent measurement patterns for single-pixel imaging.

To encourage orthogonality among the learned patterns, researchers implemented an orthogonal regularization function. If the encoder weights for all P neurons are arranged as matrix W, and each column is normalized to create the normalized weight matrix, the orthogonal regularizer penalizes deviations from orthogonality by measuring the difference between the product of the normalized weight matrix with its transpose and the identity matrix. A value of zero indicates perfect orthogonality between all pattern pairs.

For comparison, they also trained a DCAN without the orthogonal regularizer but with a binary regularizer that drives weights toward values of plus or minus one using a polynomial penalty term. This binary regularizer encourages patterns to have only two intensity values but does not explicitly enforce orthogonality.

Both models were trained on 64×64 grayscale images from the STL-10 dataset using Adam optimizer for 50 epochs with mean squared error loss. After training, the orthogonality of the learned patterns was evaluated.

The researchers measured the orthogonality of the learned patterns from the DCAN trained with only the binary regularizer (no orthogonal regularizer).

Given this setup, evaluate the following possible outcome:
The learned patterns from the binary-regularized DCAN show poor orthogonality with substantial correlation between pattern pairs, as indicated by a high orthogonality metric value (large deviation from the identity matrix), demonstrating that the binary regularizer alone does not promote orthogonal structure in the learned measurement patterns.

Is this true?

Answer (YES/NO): NO